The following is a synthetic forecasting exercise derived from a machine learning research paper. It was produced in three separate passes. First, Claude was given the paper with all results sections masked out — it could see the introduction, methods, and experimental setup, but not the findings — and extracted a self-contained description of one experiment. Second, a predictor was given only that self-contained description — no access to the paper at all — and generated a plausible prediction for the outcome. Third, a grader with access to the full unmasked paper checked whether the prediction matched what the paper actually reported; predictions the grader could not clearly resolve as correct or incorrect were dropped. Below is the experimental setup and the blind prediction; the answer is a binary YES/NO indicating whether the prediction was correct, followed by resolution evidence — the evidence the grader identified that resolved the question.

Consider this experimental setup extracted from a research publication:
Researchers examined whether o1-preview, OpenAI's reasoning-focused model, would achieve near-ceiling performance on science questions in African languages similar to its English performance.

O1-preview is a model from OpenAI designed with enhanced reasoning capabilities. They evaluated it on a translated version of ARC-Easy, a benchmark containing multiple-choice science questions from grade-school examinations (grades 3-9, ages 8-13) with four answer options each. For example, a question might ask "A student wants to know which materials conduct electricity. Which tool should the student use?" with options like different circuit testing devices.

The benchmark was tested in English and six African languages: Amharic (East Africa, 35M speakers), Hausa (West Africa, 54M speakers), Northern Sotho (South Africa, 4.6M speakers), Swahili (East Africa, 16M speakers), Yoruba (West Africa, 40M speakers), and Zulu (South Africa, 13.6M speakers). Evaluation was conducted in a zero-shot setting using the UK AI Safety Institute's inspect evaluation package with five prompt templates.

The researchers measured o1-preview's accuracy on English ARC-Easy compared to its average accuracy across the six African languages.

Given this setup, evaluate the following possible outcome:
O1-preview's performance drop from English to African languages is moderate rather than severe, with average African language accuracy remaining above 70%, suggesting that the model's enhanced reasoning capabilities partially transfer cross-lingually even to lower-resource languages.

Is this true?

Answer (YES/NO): YES